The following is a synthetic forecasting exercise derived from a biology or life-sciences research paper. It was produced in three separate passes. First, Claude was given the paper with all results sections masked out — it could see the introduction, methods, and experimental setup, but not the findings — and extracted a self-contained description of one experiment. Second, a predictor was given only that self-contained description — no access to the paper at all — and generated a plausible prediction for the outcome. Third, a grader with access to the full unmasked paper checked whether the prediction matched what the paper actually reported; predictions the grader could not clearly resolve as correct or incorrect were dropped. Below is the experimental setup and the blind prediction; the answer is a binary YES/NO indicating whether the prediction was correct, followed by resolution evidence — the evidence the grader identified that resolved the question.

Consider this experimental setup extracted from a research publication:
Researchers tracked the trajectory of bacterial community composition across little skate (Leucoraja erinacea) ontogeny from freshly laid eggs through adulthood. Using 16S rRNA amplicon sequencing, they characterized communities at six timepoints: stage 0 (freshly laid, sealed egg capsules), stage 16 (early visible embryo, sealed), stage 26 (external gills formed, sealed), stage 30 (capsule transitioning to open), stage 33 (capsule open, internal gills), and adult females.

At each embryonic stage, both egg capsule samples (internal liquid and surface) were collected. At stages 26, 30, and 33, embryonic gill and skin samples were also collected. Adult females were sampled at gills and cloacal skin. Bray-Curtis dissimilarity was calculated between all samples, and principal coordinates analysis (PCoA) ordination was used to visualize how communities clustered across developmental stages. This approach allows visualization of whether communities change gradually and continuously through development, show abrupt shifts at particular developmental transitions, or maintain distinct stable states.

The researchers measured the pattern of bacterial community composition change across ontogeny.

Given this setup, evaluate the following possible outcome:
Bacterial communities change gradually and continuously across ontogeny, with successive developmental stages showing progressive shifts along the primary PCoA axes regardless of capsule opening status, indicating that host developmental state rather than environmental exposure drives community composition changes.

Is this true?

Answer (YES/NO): NO